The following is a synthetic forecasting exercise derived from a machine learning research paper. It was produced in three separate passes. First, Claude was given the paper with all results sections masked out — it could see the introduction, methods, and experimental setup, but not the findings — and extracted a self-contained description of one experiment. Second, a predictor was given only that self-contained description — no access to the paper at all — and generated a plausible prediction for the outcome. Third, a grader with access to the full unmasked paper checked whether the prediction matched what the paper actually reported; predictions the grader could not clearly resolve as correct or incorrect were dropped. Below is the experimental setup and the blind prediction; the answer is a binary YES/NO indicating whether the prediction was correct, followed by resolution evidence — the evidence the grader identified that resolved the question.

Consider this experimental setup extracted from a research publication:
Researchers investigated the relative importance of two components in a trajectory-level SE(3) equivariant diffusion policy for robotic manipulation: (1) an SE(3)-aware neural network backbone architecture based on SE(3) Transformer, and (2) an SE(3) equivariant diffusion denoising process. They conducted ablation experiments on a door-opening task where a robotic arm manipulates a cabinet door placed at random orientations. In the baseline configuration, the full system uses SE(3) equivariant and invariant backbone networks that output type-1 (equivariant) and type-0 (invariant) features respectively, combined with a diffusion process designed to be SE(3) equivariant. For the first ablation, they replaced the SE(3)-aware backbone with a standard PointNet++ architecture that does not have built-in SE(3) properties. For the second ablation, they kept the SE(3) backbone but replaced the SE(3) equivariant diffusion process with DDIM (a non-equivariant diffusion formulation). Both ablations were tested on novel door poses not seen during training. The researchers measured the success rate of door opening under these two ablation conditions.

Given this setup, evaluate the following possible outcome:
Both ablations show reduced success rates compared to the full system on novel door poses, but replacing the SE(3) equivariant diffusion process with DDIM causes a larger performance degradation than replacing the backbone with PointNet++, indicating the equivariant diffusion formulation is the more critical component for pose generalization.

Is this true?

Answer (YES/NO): NO